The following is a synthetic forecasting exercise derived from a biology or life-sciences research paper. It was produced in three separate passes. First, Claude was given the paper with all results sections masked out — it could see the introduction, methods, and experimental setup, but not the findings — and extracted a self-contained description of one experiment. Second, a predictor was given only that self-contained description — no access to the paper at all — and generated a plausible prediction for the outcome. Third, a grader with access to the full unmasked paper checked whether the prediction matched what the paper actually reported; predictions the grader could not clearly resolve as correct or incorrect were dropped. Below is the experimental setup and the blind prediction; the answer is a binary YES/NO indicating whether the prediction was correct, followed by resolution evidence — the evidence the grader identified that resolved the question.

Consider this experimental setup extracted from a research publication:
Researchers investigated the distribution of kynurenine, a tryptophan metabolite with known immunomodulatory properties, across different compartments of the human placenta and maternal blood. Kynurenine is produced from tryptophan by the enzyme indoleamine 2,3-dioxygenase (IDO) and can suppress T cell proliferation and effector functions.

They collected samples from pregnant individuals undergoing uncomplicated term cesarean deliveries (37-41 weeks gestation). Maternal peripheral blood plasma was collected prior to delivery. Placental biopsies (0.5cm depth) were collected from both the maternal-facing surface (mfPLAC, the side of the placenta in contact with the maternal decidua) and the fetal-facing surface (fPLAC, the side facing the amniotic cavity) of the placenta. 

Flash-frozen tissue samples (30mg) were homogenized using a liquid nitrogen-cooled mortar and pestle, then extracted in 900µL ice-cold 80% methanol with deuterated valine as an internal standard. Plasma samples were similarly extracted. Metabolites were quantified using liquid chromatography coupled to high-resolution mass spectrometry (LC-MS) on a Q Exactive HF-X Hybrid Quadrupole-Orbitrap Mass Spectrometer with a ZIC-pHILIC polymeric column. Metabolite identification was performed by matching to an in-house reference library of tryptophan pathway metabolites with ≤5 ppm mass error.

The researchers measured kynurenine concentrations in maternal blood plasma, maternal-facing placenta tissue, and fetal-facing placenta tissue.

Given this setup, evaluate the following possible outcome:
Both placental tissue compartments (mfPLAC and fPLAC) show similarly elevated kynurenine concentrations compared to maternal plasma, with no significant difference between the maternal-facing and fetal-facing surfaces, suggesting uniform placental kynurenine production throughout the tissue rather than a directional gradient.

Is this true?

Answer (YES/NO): NO